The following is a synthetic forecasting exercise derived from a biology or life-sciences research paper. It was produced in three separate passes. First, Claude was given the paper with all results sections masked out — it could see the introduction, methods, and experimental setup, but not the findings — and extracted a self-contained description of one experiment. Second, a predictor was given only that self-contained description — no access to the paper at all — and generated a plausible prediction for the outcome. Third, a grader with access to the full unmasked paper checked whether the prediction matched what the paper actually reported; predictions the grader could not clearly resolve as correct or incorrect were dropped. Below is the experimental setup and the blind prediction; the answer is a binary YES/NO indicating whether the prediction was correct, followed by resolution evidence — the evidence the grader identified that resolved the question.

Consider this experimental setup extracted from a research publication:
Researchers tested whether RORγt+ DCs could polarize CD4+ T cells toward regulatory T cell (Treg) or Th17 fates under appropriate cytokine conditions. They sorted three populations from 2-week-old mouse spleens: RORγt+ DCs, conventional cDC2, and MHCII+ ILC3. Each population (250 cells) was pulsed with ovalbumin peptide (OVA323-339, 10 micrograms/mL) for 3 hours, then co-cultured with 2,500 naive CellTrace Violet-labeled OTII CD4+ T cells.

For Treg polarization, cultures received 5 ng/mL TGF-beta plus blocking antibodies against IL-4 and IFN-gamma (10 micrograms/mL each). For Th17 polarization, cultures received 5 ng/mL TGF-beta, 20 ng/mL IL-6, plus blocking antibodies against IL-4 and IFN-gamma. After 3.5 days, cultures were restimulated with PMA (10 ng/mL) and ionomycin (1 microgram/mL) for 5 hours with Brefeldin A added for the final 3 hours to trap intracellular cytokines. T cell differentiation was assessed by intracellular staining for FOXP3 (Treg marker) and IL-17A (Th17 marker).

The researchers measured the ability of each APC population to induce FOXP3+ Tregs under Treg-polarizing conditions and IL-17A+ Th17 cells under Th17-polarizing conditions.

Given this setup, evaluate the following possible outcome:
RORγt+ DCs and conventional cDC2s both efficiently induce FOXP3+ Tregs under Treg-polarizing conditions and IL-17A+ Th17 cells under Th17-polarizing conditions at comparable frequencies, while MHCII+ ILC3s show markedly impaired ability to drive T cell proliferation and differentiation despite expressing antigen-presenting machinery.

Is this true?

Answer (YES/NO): NO